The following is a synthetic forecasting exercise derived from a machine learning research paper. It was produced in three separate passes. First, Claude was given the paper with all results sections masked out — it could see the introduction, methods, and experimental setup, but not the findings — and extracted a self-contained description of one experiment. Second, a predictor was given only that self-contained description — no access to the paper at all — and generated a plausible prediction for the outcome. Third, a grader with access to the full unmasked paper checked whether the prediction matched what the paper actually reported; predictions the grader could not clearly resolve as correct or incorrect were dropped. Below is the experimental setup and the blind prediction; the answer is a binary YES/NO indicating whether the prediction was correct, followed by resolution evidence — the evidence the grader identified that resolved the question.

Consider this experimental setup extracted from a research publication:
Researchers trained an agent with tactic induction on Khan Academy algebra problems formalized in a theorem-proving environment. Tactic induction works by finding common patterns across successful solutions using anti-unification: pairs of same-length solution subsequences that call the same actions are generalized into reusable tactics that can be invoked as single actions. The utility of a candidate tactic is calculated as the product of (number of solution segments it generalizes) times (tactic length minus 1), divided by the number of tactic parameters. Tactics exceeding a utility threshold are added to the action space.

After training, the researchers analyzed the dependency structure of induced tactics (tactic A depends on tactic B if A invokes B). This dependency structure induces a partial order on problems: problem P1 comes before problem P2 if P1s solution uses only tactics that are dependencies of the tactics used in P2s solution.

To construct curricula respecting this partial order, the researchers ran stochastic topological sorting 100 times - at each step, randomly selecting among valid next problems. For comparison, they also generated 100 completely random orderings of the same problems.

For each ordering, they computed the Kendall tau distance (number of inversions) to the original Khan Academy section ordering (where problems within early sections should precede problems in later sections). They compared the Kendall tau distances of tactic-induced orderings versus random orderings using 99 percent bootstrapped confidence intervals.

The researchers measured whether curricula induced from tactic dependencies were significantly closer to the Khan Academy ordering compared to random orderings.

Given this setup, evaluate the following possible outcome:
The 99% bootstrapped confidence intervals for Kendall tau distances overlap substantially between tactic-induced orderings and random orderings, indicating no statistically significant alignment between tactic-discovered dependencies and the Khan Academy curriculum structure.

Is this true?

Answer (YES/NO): NO